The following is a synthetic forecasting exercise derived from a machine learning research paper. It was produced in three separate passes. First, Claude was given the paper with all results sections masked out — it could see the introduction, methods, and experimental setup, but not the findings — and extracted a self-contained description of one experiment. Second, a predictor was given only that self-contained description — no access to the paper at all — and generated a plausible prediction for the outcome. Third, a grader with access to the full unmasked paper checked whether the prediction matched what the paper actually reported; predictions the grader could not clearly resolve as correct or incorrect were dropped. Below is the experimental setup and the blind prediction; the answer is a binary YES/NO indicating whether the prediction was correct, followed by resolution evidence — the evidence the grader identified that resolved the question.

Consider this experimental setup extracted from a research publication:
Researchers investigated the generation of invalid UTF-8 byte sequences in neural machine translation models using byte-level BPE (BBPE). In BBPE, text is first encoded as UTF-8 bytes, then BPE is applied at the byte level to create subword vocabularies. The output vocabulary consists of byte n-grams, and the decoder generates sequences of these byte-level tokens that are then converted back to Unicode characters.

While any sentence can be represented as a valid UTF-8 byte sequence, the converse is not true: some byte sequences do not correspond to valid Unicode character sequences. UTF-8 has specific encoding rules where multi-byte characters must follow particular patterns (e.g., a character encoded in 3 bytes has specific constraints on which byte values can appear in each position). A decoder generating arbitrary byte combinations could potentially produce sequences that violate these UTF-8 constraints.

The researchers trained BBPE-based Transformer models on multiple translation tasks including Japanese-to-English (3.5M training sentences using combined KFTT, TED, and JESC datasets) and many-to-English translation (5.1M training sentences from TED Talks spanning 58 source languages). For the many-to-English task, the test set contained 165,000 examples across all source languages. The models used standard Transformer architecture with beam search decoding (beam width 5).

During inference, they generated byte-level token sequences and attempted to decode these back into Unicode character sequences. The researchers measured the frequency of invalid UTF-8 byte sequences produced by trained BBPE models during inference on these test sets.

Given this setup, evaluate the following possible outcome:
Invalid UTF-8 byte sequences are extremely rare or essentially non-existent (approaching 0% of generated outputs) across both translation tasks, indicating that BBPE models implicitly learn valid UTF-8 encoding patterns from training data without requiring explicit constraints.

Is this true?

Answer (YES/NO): YES